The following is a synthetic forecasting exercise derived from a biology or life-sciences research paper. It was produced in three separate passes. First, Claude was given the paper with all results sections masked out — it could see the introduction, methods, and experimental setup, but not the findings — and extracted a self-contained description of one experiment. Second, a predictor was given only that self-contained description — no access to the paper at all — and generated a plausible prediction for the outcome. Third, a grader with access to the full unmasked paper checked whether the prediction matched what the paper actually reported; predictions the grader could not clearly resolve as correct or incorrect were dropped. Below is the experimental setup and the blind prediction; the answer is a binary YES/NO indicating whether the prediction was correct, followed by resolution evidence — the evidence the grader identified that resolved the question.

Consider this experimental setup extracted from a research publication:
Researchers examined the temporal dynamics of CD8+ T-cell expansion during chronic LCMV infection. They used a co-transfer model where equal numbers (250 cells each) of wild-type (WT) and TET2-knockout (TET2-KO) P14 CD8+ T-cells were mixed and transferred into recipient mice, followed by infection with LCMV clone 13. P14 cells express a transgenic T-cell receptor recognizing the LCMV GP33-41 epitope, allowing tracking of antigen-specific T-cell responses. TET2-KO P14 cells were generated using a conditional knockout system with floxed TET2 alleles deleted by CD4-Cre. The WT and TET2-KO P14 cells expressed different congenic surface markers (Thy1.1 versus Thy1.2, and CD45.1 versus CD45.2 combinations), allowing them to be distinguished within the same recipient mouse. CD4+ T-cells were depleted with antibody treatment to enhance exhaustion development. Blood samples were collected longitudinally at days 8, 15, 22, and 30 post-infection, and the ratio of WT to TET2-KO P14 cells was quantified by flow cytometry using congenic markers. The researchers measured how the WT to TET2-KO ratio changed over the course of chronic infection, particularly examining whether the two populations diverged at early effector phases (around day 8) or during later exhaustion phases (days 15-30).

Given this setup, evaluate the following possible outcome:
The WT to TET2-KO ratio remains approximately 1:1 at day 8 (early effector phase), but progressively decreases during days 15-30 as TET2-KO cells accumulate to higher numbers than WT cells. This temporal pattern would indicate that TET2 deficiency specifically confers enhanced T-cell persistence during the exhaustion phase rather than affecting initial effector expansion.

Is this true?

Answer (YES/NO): NO